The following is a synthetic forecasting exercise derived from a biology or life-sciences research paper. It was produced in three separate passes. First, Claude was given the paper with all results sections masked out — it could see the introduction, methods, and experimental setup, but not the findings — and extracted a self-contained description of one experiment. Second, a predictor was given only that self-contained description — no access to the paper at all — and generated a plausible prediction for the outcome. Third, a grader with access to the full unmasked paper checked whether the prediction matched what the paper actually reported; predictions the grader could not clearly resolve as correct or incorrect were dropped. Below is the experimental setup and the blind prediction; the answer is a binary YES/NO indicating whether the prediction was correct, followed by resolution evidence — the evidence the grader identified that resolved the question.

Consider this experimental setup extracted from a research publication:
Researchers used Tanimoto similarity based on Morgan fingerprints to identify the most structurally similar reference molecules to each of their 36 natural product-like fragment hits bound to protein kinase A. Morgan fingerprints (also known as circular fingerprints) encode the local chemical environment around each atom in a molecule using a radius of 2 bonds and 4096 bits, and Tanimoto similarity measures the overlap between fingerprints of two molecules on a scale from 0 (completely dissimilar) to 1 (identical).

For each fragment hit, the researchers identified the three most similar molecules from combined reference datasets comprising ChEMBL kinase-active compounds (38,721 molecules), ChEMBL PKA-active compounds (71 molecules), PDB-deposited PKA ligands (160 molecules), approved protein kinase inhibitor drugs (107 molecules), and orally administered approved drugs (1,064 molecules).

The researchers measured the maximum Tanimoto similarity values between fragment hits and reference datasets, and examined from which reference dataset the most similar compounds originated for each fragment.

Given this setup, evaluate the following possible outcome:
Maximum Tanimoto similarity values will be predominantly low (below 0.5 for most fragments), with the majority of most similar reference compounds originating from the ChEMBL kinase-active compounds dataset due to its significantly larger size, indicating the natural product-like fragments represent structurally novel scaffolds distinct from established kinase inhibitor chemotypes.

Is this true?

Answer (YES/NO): YES